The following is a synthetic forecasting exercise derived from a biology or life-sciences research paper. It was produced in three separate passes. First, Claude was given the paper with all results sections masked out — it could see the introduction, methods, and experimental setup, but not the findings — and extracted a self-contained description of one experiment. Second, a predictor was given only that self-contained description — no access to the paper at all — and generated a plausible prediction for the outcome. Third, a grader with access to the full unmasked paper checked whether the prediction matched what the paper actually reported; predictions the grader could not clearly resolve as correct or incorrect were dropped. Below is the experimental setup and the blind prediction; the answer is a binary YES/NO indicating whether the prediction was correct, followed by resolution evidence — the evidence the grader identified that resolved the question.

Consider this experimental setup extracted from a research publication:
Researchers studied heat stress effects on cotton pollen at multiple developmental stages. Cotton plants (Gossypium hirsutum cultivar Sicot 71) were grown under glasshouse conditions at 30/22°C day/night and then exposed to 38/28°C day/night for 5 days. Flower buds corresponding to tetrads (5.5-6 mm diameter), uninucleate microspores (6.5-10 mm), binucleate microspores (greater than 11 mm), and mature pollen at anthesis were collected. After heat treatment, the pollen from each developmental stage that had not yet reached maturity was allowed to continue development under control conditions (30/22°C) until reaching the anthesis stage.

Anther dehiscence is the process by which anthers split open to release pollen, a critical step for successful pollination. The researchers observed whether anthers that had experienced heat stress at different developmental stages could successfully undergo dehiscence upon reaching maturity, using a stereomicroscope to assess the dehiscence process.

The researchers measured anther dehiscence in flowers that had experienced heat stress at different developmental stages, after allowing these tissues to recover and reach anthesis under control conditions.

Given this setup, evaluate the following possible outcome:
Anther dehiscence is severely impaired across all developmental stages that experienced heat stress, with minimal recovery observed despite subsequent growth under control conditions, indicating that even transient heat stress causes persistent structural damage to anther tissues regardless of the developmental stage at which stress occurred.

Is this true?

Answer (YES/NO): NO